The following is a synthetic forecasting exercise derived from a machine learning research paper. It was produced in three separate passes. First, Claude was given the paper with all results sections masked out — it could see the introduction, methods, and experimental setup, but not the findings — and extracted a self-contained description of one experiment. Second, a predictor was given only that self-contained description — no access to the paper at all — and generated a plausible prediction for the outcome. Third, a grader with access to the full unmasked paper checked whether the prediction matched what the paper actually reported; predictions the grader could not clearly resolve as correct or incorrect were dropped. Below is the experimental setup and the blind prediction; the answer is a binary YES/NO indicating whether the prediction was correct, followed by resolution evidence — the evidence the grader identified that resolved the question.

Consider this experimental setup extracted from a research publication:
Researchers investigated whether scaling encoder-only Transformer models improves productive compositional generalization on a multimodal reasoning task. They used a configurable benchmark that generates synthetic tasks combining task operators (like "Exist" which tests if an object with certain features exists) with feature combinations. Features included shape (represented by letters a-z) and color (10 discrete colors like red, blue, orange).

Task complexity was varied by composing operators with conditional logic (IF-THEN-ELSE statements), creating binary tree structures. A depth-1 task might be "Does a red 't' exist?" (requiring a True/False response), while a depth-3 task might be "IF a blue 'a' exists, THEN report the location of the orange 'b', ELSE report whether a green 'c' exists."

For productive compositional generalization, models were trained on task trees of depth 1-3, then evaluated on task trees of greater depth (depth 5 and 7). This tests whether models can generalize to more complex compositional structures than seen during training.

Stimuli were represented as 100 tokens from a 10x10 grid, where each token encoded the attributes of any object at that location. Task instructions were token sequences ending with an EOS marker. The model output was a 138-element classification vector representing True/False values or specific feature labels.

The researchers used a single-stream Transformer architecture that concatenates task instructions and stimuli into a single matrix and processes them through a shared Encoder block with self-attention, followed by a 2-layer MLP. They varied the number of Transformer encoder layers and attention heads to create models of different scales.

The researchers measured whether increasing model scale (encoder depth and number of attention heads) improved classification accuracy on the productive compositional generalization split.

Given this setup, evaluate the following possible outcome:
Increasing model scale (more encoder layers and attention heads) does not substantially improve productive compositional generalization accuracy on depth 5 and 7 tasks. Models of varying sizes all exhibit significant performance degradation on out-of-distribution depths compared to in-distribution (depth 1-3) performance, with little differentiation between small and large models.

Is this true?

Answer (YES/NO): YES